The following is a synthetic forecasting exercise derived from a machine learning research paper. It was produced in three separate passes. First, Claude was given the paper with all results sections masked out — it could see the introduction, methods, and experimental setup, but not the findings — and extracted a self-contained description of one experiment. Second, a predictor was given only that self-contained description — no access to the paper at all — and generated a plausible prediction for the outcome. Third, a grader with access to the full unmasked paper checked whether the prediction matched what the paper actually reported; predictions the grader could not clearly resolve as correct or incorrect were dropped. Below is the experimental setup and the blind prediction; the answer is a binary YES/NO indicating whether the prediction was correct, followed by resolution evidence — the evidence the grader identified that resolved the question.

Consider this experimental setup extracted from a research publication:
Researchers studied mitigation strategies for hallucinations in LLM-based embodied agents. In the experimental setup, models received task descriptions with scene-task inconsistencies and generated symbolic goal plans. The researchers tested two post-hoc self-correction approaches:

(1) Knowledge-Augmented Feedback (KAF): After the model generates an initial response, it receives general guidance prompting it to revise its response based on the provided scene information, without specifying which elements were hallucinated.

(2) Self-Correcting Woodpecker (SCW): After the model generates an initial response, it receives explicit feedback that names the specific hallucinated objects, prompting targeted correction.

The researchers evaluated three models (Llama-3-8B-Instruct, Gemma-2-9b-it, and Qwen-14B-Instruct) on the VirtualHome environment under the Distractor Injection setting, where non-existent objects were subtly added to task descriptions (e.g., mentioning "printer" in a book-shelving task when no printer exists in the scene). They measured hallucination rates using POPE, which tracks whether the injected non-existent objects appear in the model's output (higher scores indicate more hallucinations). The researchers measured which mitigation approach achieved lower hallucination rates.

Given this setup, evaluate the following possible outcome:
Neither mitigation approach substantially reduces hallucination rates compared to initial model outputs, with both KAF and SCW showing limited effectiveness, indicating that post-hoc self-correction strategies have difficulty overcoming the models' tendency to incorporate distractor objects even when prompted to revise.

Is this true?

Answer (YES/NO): NO